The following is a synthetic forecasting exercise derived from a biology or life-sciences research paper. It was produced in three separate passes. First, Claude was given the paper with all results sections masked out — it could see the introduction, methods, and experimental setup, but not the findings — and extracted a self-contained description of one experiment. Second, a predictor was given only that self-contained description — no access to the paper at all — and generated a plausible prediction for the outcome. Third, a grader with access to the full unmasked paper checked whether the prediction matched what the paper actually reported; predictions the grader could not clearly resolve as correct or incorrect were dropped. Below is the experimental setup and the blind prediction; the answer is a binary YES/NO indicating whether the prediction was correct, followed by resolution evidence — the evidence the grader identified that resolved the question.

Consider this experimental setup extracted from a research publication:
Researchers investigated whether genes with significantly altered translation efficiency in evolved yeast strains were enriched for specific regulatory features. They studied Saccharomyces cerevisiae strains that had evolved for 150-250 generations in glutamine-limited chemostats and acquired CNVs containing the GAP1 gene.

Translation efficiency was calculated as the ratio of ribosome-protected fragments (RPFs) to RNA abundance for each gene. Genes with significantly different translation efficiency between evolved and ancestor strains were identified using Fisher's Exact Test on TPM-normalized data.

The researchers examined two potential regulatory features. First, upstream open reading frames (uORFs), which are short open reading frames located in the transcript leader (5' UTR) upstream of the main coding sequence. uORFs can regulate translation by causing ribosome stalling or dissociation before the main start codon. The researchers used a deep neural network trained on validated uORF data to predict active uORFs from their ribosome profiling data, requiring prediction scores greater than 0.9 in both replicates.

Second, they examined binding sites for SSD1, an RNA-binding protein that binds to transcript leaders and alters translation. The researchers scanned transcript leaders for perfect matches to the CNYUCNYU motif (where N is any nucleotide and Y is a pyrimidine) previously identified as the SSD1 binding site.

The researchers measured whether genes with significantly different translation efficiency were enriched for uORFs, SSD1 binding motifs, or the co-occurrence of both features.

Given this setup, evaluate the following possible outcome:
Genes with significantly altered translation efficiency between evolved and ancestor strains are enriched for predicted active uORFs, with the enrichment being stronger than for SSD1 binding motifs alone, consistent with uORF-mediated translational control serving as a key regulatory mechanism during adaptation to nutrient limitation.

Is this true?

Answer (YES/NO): YES